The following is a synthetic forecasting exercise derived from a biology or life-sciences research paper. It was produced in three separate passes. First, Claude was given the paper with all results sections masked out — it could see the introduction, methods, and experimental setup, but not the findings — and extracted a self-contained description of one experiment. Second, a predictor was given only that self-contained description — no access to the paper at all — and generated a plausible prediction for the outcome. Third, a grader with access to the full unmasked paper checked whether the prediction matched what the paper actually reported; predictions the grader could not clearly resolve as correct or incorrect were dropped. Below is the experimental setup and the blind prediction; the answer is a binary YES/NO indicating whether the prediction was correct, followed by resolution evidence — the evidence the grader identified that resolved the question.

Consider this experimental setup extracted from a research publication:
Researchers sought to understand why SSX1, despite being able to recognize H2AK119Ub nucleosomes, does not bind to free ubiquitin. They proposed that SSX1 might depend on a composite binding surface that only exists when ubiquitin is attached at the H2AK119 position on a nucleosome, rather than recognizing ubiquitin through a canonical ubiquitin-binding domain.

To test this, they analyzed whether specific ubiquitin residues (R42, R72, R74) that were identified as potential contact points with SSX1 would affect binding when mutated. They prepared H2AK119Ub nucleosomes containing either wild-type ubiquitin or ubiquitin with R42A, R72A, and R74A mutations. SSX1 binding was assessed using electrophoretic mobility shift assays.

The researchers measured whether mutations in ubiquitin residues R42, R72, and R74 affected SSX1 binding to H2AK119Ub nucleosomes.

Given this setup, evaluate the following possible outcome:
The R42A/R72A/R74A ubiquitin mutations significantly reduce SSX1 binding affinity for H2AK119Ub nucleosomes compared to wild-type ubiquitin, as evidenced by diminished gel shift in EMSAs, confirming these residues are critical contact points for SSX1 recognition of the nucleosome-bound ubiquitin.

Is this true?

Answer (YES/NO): NO